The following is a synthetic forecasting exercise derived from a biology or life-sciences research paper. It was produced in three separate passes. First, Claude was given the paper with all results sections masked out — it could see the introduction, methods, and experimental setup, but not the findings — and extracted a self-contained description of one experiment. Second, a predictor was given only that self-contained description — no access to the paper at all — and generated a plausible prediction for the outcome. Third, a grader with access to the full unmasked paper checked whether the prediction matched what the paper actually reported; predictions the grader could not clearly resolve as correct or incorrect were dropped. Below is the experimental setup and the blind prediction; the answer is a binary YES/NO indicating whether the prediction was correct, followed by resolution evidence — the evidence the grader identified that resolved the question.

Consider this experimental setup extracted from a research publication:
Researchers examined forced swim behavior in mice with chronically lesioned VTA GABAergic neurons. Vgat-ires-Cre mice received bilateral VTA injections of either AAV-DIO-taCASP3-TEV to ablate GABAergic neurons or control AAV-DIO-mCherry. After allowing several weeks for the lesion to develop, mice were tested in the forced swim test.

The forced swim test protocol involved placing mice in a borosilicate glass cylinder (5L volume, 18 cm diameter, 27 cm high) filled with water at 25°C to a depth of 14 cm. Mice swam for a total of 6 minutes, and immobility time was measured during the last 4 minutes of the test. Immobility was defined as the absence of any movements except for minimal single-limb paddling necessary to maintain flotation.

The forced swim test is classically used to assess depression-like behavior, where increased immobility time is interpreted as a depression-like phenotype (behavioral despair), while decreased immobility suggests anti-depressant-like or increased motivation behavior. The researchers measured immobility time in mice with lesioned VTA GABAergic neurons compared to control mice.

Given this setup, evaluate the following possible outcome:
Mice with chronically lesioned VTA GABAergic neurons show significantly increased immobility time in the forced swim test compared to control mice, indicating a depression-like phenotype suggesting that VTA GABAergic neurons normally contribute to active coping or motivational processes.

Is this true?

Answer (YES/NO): NO